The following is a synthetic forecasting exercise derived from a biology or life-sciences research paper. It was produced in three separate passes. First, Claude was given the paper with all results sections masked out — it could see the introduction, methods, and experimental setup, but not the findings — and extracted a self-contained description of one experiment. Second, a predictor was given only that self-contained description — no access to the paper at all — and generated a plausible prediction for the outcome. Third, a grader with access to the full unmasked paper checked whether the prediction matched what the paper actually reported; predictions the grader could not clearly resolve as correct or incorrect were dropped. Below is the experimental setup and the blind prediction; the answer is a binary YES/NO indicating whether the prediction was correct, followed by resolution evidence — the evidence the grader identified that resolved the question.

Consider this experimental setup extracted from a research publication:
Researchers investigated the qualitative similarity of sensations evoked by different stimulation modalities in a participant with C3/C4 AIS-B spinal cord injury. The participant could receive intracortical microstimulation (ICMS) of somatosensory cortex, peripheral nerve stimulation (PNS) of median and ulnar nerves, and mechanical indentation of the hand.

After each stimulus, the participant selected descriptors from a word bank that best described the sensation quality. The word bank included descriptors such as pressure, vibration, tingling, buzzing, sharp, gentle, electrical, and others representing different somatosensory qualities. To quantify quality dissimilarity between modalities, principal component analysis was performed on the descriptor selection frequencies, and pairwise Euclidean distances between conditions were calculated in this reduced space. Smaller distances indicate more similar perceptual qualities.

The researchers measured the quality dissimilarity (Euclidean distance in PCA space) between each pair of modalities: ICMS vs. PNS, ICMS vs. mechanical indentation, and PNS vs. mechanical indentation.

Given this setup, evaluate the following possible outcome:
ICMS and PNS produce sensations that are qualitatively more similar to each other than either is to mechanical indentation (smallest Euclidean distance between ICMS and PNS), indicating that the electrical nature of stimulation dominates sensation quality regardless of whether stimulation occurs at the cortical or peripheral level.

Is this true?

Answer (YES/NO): NO